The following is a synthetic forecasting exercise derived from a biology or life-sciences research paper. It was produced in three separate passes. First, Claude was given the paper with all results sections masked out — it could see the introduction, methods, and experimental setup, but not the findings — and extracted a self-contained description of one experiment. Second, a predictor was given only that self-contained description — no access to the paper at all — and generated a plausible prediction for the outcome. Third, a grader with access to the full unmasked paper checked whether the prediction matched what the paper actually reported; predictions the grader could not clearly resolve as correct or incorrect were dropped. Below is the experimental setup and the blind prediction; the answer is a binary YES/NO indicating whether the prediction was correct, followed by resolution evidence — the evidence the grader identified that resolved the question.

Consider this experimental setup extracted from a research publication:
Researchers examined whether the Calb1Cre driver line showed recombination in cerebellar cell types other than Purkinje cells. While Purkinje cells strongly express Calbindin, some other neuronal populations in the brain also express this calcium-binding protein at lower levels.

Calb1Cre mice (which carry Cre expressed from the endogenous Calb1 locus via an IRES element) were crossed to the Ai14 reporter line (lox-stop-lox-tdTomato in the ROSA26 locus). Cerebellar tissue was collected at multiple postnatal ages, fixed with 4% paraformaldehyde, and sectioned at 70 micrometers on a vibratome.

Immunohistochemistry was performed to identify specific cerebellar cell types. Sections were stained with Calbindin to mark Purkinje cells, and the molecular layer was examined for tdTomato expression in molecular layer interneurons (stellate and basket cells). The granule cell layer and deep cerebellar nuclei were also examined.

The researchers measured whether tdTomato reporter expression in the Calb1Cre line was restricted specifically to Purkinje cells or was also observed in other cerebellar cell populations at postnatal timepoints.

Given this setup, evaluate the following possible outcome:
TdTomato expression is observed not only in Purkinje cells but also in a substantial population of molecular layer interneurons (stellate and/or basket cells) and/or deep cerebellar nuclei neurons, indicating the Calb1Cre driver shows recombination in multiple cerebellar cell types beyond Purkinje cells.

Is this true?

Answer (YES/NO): NO